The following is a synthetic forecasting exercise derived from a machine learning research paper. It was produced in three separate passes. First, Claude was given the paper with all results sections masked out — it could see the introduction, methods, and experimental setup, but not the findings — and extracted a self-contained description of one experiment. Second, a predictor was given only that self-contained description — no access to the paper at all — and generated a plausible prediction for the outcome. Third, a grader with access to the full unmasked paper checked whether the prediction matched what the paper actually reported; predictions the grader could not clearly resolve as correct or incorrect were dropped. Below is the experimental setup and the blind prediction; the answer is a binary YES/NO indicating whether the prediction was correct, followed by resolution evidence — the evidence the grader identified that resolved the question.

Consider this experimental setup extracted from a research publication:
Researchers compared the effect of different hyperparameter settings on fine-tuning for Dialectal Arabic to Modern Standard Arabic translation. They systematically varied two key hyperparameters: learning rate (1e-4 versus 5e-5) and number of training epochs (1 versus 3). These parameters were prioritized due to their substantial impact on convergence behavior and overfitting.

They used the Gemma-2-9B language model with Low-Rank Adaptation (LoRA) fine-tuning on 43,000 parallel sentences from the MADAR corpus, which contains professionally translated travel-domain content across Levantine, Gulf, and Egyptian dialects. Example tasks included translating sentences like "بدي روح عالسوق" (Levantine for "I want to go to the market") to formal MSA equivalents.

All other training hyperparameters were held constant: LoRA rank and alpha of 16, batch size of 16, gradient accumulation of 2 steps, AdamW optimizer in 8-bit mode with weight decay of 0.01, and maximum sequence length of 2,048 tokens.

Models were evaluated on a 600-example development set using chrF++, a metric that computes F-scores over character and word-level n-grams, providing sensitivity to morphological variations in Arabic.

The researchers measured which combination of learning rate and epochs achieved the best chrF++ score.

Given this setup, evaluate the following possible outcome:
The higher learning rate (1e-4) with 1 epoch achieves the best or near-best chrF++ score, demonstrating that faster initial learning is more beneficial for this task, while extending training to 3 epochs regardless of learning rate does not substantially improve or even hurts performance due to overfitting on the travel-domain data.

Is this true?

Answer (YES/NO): YES